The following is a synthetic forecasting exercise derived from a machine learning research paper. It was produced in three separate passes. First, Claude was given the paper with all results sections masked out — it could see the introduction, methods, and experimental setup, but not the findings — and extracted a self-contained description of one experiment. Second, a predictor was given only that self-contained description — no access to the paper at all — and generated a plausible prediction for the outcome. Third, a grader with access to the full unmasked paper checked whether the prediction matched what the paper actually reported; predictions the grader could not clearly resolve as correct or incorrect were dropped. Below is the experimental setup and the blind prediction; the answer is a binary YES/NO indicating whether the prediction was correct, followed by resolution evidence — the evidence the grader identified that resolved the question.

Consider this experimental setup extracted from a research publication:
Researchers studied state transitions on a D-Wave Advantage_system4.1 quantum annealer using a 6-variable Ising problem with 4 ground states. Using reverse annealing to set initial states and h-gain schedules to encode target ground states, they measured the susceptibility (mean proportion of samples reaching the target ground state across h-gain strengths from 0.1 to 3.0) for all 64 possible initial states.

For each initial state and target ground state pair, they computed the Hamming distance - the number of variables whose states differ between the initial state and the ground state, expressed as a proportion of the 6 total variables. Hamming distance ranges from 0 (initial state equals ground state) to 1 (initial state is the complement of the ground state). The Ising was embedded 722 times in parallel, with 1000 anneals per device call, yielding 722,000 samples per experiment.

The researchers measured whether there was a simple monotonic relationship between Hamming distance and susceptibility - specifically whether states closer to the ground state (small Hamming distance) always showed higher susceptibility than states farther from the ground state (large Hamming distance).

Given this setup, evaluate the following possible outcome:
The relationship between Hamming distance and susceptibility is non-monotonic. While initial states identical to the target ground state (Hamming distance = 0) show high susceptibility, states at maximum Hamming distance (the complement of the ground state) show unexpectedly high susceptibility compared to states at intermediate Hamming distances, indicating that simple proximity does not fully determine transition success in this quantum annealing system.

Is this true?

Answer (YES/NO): NO